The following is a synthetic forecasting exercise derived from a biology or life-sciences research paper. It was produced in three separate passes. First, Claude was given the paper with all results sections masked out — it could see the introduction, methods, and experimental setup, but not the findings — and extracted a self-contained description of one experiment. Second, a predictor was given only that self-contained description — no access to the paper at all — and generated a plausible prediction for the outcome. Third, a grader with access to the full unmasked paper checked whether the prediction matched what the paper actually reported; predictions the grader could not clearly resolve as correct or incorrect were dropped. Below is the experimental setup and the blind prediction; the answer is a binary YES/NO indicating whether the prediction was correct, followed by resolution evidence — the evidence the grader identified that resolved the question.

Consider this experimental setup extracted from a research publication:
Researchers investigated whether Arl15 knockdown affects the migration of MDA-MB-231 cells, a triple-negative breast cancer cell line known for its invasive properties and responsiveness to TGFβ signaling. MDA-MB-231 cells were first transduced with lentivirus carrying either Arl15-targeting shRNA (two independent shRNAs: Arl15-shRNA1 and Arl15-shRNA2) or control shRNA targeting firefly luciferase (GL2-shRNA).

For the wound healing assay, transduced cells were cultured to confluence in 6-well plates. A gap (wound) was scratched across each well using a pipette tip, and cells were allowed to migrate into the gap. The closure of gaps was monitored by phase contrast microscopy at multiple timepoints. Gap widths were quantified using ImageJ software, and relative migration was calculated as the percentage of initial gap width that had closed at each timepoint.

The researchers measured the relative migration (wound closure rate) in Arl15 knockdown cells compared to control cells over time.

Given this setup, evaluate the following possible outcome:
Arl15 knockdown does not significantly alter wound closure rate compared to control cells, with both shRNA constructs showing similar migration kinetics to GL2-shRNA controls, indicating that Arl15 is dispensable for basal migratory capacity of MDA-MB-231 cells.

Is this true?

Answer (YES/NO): NO